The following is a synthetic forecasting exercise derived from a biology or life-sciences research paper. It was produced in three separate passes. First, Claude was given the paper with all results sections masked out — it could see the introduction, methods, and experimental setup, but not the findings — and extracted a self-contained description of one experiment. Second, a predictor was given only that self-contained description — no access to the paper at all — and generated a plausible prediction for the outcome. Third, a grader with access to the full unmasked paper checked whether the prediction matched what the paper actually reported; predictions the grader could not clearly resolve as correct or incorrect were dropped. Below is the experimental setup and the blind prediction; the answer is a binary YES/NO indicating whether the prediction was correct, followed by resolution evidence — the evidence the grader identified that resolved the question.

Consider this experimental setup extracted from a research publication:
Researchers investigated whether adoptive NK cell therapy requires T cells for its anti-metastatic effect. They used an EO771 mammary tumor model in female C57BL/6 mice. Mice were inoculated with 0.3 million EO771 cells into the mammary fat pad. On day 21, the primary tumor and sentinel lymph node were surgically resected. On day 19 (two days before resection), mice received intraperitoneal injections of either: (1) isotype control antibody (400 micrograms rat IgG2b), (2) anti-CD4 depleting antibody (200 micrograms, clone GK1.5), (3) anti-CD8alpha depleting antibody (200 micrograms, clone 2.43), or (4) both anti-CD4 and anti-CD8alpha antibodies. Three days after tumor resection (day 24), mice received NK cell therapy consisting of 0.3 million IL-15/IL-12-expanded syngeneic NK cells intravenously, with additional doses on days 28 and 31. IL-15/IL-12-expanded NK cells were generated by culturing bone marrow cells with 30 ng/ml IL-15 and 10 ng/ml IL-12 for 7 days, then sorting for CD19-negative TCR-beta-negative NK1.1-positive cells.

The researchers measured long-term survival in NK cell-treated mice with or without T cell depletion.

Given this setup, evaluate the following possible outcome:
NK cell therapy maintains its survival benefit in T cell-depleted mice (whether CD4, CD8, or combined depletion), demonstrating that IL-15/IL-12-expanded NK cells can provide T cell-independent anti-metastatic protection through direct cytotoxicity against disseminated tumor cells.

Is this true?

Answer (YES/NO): NO